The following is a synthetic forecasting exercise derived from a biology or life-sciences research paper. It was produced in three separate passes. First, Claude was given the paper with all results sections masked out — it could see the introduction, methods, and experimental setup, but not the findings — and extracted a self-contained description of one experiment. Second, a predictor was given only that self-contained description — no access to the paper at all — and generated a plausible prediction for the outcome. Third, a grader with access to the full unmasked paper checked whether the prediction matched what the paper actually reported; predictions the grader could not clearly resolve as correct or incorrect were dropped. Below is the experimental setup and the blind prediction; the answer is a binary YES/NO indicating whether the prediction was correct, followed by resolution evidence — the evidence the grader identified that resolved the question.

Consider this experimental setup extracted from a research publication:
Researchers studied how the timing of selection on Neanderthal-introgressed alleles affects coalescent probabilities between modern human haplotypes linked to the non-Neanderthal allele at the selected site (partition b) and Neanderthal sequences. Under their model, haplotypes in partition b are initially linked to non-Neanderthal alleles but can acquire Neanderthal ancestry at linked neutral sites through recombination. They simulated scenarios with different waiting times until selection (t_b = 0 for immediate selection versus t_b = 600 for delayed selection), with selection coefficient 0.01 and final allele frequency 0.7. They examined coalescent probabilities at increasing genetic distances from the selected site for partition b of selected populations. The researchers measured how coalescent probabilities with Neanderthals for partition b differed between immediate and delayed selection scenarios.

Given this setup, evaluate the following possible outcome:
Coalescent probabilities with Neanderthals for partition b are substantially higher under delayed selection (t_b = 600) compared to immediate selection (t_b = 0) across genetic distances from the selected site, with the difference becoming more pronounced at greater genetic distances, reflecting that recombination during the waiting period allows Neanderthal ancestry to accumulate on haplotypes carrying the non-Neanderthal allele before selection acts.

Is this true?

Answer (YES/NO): NO